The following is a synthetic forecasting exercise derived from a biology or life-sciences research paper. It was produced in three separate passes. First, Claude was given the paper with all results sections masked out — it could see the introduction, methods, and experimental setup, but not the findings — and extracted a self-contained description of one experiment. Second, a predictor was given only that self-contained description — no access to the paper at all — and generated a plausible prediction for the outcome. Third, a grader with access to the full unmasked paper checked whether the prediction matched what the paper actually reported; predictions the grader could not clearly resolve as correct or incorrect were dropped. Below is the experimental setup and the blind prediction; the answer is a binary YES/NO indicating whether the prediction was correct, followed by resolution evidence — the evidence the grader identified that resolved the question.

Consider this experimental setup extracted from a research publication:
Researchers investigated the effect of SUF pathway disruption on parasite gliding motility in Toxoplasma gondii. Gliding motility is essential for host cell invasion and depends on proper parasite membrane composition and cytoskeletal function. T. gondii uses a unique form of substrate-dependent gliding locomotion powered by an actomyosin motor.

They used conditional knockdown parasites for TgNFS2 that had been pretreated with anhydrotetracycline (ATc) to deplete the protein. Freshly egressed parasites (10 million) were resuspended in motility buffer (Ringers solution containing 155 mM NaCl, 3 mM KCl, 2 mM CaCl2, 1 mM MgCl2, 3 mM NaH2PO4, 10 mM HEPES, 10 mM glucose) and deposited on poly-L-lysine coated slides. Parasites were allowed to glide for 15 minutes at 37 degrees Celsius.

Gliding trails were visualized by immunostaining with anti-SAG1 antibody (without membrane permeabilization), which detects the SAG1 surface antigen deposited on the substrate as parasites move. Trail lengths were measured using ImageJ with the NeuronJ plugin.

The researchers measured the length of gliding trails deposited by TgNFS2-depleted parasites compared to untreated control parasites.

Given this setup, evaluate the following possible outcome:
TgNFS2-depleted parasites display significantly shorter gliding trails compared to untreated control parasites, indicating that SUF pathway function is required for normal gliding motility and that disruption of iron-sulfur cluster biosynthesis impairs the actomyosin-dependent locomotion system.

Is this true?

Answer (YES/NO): YES